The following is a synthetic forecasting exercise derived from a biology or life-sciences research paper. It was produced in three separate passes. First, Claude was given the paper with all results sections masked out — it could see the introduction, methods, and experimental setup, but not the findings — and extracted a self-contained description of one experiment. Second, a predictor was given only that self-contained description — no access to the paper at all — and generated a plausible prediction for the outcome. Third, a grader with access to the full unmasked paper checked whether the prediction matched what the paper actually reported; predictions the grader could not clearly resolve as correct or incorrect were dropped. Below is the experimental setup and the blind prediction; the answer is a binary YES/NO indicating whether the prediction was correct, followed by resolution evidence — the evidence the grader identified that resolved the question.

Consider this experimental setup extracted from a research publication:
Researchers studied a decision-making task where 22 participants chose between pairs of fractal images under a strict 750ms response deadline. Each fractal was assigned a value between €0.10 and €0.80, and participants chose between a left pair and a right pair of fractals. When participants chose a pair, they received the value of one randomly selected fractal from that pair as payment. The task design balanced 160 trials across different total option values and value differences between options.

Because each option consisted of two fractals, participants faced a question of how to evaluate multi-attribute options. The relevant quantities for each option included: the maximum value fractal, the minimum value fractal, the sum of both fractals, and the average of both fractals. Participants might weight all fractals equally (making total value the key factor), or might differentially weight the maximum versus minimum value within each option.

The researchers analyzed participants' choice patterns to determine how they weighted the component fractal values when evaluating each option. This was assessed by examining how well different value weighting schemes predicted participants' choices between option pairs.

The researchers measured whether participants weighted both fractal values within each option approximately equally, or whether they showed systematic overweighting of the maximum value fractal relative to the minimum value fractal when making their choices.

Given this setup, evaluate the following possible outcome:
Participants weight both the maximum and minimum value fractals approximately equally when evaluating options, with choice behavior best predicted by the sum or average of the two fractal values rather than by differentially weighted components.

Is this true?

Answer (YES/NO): NO